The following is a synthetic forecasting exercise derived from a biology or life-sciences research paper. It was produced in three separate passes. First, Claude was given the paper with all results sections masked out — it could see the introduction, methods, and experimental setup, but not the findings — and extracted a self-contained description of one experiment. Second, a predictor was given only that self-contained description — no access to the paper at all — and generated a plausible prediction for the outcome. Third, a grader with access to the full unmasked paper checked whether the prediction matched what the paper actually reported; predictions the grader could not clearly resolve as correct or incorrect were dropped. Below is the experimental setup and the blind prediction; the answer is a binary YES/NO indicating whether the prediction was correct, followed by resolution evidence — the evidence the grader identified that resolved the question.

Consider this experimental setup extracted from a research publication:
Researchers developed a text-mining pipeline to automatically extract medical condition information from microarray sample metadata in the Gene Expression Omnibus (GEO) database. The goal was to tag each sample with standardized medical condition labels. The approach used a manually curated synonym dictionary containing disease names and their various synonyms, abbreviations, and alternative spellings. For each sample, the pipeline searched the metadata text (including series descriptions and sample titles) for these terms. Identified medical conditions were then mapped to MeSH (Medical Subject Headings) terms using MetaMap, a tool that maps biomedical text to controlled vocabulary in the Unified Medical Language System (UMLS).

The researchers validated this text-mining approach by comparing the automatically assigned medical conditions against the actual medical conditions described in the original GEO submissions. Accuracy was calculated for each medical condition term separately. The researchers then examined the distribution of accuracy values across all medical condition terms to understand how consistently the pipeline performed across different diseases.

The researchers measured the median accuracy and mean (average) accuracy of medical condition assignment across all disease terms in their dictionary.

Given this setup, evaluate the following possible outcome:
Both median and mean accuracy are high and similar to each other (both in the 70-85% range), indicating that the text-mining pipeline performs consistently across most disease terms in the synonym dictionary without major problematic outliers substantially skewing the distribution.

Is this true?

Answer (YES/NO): NO